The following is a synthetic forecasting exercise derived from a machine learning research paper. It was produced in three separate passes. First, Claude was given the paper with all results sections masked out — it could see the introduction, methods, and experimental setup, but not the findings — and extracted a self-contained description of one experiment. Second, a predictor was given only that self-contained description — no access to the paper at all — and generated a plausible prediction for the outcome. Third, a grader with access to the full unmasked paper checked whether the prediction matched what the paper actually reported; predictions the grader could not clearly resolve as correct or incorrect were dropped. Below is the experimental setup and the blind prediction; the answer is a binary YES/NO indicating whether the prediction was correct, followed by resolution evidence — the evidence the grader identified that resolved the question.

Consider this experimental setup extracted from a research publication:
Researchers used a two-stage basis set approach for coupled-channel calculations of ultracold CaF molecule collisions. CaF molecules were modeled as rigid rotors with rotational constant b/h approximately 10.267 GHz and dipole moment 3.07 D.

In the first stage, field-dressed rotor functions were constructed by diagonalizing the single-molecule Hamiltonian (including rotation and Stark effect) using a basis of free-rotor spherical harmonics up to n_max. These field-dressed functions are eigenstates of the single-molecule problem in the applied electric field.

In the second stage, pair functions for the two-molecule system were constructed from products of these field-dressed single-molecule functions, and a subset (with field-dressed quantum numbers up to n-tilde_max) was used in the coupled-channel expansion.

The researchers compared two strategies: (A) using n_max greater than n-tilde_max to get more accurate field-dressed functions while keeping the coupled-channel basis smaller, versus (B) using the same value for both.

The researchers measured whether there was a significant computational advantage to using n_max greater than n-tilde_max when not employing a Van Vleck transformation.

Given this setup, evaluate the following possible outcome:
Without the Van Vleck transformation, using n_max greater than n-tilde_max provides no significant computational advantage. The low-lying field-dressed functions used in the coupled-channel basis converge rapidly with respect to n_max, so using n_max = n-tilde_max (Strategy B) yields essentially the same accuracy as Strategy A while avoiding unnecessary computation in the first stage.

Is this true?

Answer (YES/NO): NO